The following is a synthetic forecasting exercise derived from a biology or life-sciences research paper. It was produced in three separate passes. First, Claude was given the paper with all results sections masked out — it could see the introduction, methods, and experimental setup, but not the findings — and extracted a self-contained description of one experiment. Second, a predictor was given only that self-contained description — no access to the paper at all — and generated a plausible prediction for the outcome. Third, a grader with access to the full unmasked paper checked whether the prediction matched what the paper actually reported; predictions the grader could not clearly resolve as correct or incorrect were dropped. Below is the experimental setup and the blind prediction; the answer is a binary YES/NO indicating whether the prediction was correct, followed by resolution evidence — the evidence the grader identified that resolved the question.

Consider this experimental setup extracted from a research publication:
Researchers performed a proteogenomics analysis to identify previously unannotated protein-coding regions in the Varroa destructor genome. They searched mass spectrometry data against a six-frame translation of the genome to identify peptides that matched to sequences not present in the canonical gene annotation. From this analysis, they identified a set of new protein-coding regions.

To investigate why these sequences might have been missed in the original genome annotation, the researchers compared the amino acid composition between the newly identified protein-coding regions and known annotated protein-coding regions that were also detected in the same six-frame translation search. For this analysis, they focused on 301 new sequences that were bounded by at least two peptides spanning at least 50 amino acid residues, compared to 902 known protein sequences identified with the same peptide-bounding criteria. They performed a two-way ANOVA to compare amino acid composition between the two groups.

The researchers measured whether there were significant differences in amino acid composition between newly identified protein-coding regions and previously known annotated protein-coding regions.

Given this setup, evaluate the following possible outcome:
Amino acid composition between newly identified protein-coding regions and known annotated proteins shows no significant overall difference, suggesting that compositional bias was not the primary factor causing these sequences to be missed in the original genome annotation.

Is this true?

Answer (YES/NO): YES